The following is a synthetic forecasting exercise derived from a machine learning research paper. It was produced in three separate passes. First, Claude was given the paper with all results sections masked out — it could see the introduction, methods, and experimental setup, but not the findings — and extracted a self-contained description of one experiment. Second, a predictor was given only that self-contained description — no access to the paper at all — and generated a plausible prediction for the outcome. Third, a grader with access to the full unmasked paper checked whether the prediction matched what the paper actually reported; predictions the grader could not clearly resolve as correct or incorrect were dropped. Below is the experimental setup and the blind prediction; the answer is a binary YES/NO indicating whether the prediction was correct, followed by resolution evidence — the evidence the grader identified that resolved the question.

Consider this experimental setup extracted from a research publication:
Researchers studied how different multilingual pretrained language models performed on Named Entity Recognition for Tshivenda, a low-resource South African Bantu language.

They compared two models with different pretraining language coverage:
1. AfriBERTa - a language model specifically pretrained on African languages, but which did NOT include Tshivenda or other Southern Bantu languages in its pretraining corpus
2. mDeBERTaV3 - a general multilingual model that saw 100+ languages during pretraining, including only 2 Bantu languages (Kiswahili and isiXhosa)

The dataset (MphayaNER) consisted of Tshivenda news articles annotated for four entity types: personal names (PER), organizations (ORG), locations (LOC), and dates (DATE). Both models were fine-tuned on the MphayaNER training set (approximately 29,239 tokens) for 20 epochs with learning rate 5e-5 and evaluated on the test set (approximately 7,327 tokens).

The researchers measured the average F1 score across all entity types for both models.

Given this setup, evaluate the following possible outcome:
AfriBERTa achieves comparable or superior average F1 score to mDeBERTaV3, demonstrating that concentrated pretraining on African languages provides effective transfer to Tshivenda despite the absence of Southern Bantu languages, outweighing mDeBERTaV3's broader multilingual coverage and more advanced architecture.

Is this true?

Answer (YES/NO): NO